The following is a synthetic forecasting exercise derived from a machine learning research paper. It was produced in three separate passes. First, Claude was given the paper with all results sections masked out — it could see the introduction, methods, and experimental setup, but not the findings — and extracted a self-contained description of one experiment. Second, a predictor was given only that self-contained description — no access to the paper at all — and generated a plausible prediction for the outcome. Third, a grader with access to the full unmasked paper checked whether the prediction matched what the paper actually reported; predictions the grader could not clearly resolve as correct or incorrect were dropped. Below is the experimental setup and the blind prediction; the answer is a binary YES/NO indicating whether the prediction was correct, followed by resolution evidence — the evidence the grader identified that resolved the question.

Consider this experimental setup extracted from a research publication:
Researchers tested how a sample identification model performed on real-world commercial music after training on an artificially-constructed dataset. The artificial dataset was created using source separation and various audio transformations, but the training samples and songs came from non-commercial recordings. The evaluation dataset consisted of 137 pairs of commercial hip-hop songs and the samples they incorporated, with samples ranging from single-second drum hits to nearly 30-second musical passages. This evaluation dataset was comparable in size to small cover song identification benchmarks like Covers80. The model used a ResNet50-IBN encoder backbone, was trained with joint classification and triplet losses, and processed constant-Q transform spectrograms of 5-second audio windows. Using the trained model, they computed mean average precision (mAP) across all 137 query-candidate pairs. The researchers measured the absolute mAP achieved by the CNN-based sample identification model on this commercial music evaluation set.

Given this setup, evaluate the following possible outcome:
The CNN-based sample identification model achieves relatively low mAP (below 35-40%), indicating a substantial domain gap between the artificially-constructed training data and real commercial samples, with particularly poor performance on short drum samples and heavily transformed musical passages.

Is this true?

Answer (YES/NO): NO